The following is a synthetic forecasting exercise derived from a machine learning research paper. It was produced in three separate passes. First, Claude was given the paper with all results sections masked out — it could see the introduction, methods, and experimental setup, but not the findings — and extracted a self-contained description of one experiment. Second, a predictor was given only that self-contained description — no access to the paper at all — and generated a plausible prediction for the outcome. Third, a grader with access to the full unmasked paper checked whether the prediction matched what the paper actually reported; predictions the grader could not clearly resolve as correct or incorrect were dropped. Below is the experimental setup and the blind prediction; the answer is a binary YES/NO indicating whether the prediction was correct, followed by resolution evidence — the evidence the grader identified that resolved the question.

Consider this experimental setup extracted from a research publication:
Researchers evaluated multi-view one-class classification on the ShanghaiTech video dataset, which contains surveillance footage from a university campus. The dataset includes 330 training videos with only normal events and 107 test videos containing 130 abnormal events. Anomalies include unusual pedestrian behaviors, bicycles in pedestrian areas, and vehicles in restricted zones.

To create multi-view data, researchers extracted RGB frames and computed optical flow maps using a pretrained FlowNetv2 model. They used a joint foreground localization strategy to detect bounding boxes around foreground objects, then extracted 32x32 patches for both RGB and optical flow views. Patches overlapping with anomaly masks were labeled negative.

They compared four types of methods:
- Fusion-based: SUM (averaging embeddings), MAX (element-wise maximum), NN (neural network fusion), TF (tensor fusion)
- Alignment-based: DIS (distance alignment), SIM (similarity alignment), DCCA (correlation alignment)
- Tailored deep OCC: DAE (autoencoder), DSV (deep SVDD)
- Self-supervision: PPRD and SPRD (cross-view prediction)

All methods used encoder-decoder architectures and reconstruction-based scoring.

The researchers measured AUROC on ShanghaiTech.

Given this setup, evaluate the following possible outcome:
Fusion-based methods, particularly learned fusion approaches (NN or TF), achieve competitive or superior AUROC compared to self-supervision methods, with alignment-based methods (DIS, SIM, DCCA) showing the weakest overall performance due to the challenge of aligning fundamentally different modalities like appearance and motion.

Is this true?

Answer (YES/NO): NO